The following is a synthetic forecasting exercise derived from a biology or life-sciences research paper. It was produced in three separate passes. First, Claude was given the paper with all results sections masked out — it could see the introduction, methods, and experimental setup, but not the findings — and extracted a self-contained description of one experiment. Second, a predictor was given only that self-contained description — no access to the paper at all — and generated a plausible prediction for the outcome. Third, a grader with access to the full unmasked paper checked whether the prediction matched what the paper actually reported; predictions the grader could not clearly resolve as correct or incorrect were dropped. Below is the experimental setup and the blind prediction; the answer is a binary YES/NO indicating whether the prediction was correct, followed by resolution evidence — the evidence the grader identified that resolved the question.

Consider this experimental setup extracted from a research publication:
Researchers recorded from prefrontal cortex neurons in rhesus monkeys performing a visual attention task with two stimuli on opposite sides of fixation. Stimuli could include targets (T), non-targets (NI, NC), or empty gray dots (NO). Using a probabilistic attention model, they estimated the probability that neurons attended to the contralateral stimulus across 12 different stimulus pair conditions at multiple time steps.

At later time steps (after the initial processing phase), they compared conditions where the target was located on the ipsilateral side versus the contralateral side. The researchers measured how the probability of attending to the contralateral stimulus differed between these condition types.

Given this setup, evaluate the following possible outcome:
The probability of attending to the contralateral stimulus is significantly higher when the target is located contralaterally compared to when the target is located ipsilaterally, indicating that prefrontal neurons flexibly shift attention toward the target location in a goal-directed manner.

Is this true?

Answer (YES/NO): YES